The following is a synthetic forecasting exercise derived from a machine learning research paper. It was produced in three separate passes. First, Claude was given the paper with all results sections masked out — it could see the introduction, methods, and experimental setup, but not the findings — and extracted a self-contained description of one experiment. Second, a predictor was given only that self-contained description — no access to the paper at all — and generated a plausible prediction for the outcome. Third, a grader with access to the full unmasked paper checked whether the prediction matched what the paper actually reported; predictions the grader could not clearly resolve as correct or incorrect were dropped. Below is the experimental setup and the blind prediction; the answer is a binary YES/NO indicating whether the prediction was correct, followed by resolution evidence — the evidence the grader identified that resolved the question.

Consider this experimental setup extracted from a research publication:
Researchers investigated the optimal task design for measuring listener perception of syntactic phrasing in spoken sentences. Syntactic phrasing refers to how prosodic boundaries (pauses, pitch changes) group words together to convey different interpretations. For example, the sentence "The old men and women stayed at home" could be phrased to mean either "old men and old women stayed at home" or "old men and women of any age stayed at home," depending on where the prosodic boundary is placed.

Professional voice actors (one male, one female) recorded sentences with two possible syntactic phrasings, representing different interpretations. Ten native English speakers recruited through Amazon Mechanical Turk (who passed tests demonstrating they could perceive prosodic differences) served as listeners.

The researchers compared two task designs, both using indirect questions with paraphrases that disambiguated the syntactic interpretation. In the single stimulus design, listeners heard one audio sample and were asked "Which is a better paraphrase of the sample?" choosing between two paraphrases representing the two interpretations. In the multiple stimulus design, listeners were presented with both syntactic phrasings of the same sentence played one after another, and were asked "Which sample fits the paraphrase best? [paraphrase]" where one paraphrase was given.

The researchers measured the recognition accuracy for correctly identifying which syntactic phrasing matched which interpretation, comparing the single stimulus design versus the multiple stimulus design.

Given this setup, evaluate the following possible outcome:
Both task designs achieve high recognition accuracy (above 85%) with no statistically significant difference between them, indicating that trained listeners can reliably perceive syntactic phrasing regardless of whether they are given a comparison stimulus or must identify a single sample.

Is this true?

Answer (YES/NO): NO